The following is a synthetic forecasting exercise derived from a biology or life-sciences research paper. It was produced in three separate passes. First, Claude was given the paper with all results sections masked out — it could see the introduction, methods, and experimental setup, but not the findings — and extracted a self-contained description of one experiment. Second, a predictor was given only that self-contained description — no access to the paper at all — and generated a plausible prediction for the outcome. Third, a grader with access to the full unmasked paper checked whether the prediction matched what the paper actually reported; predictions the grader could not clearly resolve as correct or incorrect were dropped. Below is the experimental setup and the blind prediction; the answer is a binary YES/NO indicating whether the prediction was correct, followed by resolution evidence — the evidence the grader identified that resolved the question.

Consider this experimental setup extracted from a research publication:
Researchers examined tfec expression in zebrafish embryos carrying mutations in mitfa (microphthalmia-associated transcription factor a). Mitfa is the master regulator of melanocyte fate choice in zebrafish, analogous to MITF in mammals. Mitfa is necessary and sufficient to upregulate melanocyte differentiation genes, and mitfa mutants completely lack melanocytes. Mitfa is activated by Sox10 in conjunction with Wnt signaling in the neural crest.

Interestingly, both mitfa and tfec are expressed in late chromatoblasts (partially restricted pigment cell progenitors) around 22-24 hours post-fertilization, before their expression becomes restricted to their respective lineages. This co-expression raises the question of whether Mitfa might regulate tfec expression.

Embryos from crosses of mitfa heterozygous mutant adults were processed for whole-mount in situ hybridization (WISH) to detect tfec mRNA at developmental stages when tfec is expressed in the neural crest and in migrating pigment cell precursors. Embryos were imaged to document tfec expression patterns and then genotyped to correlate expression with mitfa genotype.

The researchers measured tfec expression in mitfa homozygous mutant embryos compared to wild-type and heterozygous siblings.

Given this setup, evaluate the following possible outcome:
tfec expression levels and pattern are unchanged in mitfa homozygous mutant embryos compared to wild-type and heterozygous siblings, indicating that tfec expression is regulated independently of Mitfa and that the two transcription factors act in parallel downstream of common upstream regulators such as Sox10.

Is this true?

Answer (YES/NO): NO